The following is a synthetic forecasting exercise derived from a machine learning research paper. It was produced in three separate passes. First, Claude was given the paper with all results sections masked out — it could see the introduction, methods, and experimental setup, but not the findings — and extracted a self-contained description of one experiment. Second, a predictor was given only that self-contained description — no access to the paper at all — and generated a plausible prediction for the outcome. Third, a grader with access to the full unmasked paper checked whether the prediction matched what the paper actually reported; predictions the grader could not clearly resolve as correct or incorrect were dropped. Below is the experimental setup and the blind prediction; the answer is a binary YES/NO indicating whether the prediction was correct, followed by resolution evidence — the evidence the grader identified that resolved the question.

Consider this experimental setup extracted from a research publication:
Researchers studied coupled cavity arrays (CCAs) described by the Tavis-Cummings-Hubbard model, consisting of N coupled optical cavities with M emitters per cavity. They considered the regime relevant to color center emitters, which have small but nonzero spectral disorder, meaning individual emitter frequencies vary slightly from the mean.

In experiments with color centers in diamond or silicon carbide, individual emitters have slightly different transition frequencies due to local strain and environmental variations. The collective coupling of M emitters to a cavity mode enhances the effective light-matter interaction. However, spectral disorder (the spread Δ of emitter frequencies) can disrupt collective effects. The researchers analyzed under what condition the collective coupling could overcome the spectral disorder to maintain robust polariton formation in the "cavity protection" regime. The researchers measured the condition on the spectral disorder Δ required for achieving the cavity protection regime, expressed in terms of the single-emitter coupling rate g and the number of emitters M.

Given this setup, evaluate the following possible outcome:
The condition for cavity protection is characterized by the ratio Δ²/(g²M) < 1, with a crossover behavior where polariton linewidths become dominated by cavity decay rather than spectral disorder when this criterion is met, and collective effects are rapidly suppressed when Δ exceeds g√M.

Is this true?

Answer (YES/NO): NO